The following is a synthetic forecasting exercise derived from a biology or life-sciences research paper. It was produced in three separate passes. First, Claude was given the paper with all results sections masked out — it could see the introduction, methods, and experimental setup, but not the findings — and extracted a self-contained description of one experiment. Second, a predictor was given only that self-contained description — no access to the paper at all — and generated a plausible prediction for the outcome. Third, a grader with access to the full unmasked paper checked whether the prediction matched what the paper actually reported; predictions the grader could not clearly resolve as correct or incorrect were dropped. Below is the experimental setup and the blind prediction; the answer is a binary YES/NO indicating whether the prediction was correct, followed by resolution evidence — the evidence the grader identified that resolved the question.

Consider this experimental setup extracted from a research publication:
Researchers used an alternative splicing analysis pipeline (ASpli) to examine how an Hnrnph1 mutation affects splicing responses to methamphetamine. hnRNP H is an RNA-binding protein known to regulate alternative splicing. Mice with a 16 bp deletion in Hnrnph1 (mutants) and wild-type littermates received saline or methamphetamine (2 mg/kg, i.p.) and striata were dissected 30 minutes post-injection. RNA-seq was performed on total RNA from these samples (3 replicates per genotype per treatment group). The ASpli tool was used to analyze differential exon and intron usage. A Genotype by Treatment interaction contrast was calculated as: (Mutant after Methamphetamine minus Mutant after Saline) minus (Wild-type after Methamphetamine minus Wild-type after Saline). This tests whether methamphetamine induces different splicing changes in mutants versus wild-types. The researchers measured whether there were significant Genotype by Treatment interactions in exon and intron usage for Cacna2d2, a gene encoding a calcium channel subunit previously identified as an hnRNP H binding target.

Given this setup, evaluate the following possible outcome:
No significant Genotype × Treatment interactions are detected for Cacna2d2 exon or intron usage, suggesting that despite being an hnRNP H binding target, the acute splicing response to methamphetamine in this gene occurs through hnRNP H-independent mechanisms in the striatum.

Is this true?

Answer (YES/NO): NO